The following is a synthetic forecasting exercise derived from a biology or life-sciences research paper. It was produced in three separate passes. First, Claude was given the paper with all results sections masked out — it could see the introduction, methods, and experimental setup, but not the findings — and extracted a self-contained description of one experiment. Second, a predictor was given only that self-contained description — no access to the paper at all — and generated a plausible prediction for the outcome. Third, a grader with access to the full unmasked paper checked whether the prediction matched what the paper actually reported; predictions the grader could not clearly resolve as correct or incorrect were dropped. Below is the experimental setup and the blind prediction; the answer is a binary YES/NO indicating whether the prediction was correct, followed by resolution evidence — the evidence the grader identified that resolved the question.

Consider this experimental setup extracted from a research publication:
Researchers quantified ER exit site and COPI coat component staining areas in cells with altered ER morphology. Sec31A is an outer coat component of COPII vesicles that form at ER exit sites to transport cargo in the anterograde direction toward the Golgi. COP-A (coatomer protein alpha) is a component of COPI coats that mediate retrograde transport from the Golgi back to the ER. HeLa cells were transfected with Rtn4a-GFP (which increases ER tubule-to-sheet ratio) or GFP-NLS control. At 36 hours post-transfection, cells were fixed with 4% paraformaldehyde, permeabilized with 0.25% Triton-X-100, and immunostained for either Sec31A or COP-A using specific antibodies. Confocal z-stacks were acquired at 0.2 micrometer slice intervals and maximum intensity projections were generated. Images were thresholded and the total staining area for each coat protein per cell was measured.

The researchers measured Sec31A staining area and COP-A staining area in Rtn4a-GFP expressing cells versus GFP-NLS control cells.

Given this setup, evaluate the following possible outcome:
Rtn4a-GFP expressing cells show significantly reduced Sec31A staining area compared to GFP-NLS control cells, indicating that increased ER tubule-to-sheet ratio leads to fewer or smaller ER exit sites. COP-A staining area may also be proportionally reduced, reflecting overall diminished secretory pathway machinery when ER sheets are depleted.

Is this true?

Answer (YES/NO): NO